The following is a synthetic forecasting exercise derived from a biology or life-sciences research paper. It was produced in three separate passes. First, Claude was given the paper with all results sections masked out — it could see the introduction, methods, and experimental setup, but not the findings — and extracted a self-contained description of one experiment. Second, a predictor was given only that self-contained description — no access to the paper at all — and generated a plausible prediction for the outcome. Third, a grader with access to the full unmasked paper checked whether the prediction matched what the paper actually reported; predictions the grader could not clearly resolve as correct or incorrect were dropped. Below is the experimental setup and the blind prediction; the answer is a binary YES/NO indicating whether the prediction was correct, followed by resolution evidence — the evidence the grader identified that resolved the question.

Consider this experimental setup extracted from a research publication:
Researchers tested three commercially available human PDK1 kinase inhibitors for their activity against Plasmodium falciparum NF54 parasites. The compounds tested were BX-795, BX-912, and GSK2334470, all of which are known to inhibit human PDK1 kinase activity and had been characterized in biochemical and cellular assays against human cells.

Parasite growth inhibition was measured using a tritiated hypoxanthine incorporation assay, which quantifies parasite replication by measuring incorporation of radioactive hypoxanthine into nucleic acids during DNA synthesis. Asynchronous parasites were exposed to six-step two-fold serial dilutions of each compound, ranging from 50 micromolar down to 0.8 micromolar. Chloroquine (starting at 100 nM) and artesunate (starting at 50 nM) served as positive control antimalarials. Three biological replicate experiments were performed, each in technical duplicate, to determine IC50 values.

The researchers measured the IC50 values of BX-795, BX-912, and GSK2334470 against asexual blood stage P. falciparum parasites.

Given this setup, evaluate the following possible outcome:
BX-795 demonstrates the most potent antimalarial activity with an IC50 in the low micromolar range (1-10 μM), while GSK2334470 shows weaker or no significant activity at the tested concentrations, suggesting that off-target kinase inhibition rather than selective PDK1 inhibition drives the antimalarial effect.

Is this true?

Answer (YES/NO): NO